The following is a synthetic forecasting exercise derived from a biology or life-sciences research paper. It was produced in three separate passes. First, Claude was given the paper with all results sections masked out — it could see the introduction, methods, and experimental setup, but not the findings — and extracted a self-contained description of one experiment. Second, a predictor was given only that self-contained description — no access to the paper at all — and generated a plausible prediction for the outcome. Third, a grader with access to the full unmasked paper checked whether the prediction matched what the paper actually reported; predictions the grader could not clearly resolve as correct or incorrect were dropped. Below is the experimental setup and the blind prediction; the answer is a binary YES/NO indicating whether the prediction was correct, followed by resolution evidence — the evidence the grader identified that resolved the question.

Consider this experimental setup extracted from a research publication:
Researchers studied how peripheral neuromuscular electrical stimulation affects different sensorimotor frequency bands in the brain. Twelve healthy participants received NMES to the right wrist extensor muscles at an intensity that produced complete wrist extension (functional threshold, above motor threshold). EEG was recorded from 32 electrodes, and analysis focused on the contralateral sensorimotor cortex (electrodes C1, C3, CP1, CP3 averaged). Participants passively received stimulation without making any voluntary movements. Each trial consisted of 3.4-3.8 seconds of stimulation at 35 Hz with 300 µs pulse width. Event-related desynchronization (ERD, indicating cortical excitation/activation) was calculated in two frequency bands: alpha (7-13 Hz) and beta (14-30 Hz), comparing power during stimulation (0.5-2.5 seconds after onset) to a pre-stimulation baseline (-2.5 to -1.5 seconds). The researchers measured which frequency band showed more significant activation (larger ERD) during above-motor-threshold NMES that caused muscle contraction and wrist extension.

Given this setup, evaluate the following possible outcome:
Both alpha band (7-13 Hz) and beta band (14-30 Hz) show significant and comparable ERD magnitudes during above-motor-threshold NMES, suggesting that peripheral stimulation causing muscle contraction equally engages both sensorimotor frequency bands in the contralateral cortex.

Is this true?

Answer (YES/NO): NO